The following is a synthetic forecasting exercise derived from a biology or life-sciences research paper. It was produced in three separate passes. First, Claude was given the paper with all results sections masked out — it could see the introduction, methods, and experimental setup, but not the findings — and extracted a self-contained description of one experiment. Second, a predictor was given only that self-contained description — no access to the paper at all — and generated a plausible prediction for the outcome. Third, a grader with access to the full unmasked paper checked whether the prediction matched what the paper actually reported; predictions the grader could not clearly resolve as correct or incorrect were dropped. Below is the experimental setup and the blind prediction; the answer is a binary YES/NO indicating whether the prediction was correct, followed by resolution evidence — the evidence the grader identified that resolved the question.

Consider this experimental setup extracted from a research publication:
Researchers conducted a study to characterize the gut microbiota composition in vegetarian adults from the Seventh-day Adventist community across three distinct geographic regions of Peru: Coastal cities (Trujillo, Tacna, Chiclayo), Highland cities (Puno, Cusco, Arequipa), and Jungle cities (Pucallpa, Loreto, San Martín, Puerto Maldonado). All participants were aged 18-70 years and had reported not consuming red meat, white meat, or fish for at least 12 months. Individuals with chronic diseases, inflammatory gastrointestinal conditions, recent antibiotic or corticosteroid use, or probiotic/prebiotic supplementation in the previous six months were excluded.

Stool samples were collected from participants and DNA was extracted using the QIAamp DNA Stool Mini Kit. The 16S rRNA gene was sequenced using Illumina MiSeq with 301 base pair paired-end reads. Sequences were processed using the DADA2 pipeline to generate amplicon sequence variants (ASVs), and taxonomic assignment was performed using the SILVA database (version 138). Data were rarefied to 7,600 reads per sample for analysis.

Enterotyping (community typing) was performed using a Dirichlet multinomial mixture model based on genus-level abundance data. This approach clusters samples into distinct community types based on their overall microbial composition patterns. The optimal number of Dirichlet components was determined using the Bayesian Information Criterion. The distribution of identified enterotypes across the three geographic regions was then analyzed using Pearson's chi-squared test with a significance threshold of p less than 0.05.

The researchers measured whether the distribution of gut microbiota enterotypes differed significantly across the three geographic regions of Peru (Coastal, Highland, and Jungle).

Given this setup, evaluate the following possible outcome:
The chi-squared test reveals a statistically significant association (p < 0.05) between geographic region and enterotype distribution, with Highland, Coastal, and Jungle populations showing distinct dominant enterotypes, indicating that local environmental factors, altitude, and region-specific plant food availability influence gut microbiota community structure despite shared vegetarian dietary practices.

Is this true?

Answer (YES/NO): NO